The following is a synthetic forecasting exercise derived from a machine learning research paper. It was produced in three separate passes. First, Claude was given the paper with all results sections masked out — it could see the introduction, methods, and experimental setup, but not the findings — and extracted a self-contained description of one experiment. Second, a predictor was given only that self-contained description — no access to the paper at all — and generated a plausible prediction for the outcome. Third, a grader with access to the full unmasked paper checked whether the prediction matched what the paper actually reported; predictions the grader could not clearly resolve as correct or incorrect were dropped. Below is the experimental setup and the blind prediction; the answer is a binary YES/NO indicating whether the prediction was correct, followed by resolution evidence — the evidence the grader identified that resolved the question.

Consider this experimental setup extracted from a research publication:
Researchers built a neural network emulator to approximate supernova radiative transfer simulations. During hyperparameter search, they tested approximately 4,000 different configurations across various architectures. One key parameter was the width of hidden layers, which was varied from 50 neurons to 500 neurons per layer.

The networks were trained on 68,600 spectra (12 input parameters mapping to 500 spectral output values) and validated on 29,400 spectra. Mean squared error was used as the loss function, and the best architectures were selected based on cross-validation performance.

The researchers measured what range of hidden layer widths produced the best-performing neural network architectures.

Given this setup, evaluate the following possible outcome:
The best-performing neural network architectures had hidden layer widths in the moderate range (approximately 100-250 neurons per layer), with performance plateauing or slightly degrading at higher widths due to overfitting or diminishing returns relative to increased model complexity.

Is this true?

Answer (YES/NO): NO